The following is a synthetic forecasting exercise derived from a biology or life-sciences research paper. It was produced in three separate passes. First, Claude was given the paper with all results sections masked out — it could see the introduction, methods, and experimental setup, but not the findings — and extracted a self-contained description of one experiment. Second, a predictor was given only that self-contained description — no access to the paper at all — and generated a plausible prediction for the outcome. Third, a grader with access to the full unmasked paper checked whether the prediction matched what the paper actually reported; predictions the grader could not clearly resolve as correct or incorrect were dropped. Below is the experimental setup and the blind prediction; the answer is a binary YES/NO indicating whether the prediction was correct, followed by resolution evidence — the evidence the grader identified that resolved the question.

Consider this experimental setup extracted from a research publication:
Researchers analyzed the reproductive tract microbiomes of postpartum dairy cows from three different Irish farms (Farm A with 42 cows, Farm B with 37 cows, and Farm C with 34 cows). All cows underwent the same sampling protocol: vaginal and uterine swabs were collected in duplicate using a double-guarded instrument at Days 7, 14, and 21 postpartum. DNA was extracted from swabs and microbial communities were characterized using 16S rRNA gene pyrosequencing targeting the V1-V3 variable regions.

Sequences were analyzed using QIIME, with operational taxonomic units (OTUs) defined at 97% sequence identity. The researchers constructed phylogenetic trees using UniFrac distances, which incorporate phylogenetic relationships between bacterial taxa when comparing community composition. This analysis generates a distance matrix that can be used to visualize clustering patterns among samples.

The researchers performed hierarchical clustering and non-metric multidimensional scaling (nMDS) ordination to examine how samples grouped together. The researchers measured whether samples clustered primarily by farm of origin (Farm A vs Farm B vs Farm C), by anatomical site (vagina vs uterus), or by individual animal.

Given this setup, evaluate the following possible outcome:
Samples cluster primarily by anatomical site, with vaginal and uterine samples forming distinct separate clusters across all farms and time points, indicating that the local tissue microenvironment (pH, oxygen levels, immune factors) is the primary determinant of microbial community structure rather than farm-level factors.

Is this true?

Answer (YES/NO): NO